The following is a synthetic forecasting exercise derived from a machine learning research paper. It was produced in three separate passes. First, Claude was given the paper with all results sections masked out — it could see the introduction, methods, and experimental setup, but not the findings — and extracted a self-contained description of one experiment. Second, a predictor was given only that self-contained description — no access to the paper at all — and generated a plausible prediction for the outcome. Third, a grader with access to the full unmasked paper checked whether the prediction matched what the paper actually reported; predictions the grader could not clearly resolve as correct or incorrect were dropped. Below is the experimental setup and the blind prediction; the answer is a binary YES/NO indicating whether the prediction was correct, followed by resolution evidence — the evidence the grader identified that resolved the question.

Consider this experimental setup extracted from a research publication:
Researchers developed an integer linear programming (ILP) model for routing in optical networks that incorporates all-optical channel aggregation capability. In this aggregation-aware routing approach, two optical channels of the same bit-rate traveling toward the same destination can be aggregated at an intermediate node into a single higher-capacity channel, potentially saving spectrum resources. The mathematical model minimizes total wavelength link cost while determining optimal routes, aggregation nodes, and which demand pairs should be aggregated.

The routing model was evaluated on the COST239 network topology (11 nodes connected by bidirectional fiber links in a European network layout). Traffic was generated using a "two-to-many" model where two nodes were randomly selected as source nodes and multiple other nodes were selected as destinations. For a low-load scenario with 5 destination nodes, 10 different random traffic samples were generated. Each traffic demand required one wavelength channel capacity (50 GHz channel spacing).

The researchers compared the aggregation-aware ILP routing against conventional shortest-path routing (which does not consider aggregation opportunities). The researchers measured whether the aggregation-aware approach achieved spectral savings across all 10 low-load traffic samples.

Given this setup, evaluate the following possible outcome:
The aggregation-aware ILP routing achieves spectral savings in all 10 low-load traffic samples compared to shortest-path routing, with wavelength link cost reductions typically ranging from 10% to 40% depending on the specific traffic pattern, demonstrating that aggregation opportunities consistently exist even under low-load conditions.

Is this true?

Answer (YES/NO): NO